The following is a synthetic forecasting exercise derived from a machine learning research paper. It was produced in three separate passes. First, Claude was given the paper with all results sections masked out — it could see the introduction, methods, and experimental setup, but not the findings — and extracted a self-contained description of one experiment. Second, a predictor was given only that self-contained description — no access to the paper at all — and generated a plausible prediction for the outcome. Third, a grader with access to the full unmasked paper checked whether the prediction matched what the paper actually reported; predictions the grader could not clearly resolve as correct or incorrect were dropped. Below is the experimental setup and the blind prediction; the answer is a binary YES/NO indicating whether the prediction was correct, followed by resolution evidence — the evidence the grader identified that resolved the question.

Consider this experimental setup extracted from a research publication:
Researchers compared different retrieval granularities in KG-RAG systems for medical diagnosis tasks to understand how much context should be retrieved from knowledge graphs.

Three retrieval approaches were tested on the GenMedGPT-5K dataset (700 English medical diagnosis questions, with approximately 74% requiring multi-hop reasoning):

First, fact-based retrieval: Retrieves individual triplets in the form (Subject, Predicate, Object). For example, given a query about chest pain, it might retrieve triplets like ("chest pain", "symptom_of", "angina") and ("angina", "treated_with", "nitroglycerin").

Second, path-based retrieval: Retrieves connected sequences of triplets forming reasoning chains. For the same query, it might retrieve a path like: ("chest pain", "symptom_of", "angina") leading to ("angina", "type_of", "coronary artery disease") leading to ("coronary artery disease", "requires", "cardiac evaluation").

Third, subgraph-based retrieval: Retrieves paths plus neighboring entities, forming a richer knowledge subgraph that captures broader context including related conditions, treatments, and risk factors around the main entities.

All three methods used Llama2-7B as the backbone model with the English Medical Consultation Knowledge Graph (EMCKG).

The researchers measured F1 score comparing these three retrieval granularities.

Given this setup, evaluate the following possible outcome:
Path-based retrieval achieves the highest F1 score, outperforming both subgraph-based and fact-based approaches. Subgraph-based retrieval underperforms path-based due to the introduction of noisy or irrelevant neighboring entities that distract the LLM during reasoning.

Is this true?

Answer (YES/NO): YES